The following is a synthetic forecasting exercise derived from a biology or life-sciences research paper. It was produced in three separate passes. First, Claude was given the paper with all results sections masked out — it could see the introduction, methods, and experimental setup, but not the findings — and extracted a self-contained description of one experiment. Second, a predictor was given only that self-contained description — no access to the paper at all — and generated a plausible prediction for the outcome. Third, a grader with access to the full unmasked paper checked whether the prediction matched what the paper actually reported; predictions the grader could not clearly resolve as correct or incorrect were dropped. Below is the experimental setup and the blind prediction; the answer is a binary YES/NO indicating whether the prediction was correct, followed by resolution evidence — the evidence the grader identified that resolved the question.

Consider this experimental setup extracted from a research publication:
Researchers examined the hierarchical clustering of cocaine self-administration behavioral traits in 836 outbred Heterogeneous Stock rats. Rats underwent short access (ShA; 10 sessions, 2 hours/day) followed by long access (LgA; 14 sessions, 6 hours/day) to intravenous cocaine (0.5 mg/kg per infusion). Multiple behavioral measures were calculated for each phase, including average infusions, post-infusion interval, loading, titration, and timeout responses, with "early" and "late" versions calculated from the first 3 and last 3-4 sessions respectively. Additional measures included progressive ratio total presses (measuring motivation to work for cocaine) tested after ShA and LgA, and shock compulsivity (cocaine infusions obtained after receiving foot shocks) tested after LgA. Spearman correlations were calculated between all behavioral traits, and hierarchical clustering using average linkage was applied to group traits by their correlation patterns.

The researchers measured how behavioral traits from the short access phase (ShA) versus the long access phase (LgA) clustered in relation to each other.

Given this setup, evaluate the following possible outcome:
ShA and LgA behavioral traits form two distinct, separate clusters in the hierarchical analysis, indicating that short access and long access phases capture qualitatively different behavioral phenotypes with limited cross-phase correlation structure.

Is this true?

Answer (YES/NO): NO